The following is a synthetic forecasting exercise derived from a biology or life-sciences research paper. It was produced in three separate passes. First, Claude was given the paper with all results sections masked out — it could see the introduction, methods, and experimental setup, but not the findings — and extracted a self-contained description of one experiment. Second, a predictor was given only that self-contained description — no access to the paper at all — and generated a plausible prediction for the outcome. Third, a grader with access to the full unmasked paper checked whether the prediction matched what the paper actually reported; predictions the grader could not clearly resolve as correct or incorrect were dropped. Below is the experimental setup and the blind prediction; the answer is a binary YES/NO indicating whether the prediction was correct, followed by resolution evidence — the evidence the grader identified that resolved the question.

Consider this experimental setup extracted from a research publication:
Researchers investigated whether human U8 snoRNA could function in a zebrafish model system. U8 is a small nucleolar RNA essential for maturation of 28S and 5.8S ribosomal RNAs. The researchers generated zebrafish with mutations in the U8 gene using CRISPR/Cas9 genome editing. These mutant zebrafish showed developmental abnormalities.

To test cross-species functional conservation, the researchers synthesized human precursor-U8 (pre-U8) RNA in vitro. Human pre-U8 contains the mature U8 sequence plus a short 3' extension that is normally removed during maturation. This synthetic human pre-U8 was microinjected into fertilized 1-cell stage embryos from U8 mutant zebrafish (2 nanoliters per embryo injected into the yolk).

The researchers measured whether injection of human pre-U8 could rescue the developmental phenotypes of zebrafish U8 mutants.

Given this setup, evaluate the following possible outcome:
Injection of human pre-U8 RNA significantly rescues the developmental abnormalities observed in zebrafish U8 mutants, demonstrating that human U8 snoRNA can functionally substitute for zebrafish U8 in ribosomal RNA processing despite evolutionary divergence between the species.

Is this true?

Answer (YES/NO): YES